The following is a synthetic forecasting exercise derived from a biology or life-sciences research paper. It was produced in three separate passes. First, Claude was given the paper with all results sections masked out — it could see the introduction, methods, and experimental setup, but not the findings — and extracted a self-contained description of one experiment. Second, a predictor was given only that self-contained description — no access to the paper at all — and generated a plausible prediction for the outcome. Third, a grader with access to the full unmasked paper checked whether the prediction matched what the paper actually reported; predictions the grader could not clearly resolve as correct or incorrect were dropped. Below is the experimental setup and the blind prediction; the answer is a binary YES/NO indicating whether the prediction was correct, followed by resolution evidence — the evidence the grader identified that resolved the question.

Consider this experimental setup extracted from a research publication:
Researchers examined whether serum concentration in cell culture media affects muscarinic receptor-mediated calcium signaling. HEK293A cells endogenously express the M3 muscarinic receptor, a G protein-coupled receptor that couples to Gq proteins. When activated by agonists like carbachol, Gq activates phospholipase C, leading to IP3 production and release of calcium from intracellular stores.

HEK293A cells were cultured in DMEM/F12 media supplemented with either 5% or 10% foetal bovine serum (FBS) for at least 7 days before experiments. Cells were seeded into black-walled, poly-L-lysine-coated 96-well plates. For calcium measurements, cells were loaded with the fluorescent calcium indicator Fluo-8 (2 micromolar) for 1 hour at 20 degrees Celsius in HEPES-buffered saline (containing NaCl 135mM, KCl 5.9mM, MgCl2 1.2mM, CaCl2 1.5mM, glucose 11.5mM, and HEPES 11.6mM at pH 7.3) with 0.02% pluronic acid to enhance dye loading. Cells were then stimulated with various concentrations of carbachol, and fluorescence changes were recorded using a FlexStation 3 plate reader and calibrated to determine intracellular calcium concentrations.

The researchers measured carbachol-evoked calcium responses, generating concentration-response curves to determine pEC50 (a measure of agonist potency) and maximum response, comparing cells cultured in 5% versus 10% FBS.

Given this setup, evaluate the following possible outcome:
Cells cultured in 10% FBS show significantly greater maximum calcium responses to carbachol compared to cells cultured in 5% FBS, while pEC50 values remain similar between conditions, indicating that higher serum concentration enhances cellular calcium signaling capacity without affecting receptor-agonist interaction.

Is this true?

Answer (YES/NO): NO